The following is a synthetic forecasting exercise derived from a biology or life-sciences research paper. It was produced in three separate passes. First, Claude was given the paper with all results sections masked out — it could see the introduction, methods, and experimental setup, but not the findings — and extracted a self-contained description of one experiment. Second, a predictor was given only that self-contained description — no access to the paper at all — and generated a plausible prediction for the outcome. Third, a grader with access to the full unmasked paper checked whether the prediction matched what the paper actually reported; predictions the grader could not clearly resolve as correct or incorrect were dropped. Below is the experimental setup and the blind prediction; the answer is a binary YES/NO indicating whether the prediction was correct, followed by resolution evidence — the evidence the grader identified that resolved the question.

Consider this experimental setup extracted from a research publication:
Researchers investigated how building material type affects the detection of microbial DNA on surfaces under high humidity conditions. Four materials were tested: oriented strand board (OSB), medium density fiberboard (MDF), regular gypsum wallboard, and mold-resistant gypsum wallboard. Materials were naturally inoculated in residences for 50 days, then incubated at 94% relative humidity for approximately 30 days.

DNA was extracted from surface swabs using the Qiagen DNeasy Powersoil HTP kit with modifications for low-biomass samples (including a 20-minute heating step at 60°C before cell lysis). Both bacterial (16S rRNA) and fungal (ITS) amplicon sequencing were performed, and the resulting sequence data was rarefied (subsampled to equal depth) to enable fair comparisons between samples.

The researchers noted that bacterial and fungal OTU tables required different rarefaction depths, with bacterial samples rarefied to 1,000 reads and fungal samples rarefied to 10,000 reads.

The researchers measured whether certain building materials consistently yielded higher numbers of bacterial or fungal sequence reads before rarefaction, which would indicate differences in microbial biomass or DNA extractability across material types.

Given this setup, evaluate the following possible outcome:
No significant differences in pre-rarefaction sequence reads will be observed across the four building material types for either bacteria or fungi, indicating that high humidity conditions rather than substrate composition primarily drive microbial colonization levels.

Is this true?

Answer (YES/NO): NO